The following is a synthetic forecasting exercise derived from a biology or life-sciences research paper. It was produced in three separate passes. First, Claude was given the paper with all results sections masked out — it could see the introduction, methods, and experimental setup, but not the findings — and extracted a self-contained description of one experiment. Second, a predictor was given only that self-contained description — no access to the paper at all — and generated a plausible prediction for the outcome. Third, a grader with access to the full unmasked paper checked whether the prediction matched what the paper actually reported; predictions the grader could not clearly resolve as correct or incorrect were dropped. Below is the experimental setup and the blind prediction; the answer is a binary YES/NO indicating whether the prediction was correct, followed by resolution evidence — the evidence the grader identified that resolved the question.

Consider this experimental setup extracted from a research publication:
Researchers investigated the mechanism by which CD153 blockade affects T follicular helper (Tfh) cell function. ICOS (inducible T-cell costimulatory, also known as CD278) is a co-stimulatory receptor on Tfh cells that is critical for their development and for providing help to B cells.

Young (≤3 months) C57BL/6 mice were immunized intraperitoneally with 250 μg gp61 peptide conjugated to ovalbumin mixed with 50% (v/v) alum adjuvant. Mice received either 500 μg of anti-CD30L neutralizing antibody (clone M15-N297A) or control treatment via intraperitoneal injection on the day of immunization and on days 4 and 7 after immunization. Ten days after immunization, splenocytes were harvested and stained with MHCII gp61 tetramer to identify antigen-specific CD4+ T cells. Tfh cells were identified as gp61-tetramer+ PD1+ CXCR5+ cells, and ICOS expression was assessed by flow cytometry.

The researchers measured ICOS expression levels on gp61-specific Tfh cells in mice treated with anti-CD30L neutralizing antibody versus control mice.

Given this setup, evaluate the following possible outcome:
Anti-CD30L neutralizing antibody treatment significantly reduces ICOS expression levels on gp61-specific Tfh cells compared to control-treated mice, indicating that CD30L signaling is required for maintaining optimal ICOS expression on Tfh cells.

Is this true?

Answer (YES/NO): YES